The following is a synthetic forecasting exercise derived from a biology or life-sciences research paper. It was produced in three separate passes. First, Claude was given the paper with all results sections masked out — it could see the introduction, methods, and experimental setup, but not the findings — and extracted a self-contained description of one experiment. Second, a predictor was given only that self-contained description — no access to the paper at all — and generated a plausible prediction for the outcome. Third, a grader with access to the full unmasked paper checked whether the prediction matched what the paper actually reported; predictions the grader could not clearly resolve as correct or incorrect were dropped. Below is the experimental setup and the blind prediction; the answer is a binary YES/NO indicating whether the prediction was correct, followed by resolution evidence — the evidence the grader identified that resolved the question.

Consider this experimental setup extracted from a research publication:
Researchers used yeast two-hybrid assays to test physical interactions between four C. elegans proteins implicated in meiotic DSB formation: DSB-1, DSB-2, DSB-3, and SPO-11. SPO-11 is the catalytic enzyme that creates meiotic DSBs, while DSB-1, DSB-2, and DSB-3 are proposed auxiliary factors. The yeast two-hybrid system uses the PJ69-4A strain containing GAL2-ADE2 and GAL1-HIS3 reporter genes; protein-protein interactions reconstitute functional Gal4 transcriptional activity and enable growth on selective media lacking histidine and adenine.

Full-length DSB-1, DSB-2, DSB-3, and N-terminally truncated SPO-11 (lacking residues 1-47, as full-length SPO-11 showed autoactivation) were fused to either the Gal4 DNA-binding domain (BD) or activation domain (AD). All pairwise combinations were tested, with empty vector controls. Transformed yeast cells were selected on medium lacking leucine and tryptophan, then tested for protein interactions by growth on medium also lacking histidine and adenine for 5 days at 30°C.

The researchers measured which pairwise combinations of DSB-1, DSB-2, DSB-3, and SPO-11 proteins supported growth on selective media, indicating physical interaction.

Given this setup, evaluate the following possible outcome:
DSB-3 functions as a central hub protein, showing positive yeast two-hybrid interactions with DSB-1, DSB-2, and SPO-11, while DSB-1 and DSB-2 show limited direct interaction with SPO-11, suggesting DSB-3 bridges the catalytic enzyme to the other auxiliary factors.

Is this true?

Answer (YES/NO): NO